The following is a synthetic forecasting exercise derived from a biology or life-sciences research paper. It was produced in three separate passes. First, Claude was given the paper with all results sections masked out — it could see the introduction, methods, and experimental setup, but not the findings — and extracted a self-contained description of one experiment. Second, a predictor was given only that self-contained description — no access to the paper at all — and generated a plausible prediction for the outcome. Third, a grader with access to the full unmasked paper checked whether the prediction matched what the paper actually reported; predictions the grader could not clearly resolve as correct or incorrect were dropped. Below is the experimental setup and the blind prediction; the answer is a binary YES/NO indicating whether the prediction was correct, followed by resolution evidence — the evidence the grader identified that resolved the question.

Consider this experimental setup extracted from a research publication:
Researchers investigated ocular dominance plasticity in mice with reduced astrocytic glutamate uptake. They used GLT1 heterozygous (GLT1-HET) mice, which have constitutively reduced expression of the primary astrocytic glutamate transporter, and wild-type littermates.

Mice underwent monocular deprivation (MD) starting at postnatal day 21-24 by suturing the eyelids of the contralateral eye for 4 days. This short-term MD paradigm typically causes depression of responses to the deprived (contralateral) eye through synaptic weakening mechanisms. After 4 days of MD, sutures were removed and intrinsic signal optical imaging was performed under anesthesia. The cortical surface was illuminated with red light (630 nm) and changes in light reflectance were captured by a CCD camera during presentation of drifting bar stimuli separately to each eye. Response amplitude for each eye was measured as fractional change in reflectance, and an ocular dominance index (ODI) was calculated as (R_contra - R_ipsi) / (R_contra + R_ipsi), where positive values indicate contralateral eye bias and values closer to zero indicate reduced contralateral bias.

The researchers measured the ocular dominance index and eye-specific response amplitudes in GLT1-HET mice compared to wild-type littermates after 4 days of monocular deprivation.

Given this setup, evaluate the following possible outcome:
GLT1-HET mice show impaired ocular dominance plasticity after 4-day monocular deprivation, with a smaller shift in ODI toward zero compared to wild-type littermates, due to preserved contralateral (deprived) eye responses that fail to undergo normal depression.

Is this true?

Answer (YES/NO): NO